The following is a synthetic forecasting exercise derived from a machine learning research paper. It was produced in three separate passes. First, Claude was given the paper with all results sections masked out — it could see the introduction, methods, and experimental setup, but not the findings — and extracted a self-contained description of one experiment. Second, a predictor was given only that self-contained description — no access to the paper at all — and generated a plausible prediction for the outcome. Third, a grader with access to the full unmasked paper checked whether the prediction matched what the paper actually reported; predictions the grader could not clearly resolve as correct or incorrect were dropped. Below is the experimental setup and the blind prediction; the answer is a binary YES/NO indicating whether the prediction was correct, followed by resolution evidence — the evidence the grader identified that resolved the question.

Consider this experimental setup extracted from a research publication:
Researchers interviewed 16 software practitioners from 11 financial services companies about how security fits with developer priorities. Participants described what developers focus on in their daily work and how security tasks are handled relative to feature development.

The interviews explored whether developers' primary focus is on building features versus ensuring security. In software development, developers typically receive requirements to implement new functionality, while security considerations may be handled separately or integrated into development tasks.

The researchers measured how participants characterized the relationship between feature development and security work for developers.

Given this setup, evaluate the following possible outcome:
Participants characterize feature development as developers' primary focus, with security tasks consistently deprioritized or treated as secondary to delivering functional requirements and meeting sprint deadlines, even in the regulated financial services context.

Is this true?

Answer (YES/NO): YES